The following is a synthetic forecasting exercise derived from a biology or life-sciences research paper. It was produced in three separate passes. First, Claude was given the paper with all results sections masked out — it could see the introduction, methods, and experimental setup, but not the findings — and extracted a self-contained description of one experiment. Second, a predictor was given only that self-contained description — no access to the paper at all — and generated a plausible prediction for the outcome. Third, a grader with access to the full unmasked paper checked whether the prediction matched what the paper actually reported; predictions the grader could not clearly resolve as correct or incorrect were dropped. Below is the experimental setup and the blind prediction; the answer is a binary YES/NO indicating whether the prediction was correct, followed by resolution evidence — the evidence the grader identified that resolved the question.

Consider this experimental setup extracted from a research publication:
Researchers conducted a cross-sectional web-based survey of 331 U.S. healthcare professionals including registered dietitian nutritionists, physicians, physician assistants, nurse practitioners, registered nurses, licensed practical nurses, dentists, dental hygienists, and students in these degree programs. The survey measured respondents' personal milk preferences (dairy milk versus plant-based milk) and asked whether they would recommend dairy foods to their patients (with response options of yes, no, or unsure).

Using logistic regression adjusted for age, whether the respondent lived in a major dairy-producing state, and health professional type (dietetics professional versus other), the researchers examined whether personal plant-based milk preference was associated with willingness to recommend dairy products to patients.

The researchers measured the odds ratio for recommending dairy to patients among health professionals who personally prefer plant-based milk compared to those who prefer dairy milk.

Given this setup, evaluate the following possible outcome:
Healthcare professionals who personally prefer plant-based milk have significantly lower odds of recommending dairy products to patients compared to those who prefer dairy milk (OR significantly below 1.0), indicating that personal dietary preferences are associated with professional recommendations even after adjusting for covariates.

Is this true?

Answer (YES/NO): YES